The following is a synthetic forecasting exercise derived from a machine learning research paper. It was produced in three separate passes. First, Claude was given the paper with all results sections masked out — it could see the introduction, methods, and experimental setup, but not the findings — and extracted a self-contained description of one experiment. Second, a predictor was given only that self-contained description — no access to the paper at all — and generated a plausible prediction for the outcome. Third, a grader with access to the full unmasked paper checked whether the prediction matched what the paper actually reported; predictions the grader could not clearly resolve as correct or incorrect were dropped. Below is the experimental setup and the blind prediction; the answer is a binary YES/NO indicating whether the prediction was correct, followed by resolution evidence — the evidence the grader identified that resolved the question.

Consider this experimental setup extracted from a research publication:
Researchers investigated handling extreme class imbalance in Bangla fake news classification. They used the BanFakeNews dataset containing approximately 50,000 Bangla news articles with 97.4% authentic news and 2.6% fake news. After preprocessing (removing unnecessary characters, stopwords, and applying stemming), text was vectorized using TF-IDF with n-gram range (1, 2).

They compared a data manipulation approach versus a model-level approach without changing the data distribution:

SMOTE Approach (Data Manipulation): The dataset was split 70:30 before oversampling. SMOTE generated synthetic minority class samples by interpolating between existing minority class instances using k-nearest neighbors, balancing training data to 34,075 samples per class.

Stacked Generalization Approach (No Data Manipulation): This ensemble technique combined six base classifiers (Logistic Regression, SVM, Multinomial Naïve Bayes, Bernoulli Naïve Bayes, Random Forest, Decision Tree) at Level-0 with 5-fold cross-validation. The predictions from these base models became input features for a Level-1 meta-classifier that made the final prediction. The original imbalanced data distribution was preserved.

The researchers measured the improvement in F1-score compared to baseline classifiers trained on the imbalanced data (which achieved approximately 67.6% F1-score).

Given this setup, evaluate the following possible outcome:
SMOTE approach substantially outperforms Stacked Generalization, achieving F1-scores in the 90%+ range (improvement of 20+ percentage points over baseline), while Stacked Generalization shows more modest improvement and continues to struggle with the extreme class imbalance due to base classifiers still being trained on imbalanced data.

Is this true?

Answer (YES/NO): YES